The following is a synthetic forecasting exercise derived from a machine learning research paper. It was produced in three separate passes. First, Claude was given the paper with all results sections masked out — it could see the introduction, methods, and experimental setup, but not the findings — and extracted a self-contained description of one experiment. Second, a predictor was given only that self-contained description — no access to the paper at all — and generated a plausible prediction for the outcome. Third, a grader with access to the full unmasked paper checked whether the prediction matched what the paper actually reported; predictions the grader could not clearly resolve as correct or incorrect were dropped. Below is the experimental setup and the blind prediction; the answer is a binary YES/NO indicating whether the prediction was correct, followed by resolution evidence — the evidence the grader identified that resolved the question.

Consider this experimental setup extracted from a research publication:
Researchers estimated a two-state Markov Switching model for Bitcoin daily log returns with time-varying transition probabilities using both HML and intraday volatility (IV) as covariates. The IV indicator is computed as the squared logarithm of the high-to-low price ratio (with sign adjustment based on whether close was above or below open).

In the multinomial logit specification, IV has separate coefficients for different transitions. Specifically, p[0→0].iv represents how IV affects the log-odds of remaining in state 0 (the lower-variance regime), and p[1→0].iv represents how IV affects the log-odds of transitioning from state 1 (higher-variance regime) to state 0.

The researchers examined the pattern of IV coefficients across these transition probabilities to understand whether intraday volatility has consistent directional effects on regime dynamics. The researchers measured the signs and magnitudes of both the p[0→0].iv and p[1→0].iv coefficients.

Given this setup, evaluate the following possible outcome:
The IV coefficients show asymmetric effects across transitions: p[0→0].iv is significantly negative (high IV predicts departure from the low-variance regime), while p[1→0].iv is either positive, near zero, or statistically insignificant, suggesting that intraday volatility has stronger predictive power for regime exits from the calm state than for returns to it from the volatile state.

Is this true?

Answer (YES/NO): NO